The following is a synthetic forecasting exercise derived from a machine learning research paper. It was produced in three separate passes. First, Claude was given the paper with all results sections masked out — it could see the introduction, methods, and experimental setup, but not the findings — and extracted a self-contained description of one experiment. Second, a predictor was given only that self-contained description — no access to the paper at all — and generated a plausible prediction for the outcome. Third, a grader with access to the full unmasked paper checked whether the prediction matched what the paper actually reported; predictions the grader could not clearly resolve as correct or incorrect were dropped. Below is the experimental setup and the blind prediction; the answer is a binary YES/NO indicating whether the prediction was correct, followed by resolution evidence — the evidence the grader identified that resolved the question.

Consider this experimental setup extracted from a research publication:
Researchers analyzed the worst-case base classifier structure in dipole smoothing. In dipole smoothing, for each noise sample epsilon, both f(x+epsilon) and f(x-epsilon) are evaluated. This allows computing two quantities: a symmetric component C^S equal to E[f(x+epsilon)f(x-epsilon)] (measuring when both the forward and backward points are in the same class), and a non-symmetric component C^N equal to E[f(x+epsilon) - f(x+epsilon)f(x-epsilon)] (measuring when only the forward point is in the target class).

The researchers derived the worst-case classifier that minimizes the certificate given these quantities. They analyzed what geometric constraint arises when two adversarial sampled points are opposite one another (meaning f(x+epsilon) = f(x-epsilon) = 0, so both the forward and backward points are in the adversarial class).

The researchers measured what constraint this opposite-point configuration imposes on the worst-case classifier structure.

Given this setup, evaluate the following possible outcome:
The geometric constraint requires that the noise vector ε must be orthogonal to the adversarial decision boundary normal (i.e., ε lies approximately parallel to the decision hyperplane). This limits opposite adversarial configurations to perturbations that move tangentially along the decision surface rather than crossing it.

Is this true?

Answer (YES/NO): NO